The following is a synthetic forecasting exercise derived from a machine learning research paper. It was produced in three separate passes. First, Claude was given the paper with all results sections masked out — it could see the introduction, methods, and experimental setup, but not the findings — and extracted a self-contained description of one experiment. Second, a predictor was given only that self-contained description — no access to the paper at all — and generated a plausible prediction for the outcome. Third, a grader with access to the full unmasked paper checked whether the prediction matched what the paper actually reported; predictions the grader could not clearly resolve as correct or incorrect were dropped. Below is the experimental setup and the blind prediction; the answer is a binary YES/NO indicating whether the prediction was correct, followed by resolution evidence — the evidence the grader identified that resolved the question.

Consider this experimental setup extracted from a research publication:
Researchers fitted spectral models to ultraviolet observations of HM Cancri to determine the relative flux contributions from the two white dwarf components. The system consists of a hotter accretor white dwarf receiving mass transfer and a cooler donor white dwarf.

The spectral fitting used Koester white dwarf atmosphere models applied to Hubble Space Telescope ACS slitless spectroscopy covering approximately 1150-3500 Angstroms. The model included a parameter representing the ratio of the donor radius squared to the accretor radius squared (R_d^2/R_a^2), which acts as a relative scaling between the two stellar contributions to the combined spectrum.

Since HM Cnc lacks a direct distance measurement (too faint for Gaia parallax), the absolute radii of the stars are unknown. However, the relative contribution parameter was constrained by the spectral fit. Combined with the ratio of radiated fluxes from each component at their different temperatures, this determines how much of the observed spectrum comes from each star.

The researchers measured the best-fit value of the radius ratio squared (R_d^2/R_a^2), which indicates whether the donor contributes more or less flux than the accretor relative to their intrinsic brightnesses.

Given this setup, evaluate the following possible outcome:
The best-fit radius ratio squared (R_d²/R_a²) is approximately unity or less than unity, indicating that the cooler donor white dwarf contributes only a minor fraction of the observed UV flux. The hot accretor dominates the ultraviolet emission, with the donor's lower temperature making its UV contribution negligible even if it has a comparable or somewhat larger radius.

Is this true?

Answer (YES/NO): NO